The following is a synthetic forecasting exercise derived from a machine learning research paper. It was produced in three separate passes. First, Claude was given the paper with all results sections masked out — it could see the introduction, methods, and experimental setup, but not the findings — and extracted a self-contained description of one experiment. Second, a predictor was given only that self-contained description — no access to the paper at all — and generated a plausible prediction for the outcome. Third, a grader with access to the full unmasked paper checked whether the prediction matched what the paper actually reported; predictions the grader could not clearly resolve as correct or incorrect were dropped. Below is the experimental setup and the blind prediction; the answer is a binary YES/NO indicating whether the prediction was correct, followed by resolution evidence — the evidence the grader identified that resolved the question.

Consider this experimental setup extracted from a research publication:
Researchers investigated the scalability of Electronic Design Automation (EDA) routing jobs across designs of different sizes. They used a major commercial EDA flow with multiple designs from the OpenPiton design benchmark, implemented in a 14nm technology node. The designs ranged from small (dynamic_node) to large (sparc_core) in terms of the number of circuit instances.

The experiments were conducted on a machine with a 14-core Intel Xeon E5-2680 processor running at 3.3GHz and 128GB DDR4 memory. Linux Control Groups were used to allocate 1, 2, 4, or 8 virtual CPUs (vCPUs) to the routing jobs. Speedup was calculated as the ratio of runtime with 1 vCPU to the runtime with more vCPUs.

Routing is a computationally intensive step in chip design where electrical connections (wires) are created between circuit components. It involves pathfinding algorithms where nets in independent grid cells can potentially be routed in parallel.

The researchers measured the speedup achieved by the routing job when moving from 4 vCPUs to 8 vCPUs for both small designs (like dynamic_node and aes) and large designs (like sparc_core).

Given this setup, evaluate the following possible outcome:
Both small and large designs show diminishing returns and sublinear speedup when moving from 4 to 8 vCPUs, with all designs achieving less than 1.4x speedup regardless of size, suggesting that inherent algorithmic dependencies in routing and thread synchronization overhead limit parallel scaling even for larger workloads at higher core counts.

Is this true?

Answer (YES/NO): NO